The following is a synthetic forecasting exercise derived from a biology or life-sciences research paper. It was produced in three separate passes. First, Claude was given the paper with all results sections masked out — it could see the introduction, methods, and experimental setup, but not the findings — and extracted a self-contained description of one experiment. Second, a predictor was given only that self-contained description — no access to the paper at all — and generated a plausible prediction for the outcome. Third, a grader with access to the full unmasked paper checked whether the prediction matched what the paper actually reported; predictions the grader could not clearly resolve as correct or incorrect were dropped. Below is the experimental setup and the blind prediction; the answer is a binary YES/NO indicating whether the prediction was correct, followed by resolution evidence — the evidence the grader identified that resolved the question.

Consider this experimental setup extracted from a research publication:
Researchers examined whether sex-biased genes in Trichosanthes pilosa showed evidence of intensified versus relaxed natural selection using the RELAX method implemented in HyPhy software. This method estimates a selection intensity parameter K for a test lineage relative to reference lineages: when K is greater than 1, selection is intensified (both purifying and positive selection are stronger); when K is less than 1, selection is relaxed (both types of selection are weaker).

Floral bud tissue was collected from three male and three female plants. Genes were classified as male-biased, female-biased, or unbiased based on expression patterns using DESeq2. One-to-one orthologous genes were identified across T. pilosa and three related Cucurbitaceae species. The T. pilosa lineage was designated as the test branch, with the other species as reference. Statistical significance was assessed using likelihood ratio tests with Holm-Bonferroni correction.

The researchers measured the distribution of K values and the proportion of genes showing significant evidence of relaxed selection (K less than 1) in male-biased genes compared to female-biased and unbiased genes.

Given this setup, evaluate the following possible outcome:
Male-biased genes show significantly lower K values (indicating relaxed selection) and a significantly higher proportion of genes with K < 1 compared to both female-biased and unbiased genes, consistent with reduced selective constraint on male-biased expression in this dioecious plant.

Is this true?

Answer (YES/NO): NO